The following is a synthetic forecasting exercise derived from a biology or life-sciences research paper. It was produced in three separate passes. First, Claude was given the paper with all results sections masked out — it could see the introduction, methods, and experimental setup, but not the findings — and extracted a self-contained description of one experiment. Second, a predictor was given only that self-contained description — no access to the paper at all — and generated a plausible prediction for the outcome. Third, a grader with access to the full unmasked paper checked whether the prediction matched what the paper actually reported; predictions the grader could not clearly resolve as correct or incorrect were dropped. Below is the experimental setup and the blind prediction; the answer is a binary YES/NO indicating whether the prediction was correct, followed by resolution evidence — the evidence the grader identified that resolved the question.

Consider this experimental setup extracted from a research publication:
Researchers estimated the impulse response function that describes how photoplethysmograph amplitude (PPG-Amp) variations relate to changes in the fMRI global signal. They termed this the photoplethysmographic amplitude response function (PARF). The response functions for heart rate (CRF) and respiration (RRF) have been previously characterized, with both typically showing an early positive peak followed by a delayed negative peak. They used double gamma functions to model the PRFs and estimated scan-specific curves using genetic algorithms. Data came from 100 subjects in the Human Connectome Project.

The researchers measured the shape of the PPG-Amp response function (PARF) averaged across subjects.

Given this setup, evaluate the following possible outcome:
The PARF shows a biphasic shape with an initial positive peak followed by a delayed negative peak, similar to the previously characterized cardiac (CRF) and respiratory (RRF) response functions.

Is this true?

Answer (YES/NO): NO